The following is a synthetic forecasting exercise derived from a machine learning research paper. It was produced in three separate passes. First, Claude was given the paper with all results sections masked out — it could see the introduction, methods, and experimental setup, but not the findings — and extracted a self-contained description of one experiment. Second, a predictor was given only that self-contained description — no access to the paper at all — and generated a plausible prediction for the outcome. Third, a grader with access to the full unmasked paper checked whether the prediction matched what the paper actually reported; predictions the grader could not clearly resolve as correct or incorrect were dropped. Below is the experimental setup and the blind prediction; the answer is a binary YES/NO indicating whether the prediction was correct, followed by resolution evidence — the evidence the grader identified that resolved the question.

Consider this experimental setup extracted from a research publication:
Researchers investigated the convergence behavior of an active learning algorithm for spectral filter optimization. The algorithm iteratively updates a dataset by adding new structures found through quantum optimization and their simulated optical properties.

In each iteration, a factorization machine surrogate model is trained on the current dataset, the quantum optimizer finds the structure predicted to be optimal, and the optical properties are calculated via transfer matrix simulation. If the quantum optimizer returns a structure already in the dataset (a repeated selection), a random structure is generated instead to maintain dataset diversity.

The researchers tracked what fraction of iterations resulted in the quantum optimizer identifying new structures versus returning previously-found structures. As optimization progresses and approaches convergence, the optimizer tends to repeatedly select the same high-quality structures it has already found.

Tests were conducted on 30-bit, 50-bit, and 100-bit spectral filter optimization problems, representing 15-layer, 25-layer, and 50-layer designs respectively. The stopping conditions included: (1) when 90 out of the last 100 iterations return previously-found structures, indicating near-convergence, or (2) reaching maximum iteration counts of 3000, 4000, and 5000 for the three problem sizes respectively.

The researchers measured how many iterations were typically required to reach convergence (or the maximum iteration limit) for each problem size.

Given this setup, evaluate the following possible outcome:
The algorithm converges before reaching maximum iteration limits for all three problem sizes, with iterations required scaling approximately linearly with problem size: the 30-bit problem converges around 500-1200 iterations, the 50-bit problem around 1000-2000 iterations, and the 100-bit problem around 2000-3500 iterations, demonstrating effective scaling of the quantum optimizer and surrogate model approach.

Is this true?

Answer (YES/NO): NO